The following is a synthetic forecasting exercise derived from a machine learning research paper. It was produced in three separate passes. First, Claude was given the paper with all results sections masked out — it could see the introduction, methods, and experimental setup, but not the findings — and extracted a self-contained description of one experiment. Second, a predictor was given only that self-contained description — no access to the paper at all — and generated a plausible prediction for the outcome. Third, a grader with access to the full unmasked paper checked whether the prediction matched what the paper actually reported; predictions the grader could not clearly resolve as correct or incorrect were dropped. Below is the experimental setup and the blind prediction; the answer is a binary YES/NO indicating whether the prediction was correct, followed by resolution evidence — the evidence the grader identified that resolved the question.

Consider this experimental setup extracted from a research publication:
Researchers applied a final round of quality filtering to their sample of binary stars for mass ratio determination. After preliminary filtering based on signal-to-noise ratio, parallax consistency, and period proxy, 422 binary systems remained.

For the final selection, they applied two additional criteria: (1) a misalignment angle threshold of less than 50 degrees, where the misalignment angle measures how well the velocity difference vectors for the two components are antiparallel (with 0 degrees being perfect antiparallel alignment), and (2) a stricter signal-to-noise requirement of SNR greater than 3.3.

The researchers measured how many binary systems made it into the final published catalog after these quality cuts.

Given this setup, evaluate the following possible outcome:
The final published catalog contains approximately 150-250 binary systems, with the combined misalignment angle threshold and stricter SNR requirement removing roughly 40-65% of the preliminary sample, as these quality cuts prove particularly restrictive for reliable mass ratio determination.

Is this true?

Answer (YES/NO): YES